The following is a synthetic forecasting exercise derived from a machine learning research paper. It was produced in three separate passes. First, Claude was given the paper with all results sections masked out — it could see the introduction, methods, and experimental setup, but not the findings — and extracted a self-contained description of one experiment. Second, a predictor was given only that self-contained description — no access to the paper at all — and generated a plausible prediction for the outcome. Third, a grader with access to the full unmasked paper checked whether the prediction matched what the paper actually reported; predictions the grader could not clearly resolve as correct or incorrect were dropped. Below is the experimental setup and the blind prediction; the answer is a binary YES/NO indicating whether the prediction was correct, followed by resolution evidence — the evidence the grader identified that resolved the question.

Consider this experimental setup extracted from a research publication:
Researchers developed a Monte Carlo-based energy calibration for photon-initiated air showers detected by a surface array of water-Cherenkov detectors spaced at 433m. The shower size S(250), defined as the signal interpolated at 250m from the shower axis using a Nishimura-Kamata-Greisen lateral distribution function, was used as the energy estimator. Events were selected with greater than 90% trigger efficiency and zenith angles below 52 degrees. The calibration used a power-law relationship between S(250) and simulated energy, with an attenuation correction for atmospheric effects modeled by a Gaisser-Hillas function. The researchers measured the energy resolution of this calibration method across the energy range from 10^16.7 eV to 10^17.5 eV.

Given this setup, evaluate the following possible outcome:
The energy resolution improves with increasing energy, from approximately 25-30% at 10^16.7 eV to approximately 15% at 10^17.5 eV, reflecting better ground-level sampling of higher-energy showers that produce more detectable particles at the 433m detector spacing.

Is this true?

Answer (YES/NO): NO